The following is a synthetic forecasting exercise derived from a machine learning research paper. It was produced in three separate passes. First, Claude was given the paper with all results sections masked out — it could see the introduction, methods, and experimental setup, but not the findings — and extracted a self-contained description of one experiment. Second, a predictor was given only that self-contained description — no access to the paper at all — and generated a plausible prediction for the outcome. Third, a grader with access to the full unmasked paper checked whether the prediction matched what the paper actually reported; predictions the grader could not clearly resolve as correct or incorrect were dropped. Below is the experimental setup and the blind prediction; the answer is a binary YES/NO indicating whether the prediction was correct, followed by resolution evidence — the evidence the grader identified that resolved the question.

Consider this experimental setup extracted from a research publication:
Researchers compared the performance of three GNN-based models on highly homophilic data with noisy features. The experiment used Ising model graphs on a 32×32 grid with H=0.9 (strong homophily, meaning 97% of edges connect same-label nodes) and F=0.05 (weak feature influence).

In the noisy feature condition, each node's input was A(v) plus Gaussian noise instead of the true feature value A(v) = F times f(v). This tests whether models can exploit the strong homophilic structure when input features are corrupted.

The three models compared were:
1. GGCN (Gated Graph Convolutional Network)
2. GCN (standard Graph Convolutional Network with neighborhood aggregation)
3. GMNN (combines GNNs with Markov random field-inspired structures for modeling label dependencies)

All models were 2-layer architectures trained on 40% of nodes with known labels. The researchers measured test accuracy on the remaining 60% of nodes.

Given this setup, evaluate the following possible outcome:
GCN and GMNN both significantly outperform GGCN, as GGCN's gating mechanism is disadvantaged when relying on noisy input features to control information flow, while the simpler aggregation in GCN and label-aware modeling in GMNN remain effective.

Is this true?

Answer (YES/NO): NO